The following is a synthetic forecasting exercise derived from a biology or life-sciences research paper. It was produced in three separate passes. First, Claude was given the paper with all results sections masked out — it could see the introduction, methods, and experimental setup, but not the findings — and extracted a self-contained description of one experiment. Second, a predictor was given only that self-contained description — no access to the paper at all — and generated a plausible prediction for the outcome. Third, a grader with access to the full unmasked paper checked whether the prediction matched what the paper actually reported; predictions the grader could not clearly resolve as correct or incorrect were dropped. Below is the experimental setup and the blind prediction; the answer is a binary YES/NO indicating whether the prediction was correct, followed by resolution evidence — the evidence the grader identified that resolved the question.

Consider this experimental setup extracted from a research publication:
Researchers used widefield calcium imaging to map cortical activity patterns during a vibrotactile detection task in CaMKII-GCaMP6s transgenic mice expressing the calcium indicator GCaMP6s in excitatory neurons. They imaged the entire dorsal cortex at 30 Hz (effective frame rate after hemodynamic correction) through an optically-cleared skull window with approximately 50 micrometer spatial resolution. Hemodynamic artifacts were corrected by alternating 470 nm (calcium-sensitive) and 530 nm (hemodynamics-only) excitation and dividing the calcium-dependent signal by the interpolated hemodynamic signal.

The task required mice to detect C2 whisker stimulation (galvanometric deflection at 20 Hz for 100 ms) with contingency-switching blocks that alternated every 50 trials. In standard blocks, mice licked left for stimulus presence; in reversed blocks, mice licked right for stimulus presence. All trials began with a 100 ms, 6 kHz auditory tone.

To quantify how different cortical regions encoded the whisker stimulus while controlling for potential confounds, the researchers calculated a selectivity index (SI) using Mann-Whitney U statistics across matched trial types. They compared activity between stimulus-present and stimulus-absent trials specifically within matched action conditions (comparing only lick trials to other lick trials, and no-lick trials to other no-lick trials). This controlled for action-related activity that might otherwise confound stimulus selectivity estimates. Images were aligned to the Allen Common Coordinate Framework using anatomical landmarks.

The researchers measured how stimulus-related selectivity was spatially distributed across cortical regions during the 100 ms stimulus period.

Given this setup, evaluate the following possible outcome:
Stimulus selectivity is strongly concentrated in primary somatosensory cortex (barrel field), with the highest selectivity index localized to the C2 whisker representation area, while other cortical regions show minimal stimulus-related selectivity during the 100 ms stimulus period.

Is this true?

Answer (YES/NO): NO